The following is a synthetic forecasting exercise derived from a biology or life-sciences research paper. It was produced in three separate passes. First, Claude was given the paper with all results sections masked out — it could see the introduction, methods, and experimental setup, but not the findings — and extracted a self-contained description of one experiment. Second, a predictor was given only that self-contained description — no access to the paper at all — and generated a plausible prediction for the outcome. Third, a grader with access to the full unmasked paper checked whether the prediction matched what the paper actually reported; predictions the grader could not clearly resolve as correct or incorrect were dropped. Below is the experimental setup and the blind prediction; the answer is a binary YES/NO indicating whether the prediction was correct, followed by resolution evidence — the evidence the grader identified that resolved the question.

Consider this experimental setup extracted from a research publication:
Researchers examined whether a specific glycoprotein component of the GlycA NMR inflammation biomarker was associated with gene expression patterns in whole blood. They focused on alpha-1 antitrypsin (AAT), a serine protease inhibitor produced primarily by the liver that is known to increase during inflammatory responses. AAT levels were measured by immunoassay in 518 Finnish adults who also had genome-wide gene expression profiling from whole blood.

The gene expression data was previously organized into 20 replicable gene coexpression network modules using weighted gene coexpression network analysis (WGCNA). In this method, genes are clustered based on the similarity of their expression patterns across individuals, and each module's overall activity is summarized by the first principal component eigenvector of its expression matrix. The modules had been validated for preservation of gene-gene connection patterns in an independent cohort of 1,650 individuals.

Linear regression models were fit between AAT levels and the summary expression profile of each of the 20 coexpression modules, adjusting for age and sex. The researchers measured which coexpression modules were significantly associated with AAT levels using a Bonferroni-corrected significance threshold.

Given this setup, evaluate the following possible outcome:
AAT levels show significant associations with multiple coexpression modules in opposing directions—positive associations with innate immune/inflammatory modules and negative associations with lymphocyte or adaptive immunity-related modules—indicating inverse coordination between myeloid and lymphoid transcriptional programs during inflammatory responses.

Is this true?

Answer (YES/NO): NO